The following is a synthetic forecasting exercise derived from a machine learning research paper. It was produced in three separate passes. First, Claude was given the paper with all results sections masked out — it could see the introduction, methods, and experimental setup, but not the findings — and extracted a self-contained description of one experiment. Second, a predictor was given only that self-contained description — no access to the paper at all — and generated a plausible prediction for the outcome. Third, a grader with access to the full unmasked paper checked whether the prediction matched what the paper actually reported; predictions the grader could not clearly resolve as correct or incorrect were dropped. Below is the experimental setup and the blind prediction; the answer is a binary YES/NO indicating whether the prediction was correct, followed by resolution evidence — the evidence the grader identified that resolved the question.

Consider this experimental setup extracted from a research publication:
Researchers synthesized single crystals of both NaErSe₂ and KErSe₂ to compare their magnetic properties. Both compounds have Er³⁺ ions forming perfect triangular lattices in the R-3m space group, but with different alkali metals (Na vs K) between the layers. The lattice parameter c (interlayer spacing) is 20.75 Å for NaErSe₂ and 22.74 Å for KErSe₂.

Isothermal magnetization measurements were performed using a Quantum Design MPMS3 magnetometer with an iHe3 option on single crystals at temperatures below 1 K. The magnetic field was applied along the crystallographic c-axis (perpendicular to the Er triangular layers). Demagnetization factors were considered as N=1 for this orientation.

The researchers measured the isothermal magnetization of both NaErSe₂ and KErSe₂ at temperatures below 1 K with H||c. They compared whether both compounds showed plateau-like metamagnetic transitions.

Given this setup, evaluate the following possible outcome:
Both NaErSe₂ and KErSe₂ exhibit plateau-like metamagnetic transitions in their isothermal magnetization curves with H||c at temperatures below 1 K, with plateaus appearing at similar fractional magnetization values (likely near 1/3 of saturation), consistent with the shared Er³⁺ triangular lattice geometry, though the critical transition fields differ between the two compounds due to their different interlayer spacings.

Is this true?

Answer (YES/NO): NO